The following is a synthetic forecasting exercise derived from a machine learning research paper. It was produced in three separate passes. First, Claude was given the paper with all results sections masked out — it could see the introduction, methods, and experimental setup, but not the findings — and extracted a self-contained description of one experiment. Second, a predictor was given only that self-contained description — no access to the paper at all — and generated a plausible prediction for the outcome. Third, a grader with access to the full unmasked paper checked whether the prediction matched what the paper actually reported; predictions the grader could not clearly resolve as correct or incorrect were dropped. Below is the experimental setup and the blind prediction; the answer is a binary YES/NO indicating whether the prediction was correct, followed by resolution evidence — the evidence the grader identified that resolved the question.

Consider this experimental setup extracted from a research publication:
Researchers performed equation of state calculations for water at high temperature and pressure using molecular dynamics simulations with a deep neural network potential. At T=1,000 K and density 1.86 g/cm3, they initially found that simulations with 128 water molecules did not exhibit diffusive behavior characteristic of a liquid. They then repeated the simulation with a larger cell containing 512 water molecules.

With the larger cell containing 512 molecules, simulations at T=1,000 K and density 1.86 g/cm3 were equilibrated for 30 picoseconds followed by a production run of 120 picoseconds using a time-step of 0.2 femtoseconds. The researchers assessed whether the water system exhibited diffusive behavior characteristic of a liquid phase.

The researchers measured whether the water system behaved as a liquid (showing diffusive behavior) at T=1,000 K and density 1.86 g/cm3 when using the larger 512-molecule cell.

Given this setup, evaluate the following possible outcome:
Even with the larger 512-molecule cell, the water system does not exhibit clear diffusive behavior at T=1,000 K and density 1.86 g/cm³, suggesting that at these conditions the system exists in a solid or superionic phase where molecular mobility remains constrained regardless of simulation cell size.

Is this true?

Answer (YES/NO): NO